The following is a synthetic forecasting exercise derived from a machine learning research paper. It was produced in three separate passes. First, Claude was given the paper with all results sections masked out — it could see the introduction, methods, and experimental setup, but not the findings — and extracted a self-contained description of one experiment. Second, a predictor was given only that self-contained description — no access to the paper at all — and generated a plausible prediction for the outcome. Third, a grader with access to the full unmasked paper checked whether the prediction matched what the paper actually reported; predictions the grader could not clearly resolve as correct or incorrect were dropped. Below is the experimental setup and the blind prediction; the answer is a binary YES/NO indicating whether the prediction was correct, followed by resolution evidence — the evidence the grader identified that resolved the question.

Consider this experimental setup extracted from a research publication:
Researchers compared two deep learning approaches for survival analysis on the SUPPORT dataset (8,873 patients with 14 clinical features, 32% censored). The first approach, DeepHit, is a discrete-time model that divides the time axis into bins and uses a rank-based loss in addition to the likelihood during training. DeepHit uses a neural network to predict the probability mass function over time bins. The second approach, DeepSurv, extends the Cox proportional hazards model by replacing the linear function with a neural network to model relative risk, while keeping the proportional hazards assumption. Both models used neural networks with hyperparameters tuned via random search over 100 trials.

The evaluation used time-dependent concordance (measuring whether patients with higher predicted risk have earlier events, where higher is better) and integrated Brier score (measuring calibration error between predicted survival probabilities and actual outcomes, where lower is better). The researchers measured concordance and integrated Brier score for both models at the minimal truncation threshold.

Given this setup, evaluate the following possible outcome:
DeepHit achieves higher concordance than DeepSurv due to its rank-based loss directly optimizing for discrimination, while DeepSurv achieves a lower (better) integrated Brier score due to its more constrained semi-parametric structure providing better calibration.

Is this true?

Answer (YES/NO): YES